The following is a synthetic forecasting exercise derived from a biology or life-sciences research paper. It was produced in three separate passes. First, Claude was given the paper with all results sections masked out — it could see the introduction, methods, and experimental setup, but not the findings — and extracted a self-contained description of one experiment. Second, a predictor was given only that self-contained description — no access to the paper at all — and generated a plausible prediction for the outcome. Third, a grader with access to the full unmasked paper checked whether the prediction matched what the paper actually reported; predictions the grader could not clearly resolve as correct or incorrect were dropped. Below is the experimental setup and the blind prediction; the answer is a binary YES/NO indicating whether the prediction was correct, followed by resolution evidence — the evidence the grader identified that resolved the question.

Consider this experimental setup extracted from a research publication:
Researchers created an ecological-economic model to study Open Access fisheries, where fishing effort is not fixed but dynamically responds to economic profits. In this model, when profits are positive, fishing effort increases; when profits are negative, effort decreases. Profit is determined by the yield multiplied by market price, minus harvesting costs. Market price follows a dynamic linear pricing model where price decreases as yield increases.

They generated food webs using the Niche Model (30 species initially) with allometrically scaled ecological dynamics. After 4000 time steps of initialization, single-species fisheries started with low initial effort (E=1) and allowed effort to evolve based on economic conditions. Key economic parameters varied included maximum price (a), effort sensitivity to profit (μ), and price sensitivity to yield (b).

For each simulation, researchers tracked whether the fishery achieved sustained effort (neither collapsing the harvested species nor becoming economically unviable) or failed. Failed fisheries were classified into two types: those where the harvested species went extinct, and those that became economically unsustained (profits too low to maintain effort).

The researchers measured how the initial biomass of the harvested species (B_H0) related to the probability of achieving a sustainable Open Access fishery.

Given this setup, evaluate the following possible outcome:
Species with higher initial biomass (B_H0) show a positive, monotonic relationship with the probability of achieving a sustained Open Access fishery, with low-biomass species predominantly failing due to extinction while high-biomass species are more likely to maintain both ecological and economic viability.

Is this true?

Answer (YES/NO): NO